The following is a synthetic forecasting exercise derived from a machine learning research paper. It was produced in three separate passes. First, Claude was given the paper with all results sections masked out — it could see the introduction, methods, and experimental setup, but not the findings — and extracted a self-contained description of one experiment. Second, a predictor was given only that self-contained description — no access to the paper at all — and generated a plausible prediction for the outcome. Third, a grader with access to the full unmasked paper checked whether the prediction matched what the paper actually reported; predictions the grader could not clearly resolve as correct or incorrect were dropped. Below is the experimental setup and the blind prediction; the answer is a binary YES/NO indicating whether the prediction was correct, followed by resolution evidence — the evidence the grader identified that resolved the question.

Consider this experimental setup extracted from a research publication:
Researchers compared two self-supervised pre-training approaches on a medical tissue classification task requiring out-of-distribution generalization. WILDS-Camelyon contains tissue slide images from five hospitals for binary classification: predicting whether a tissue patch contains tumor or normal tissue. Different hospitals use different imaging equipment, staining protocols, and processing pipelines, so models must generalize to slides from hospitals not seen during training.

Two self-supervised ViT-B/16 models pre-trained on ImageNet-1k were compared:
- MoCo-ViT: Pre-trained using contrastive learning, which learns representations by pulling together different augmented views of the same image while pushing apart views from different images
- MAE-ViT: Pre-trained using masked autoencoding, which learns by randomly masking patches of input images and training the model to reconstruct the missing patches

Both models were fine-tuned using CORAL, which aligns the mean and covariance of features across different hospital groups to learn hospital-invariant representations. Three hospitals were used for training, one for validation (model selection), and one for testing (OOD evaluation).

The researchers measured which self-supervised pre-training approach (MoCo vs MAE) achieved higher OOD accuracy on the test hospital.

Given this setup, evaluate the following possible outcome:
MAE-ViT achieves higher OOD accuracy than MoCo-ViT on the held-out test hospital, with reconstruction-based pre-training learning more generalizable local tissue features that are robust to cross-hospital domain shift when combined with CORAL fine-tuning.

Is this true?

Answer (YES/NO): YES